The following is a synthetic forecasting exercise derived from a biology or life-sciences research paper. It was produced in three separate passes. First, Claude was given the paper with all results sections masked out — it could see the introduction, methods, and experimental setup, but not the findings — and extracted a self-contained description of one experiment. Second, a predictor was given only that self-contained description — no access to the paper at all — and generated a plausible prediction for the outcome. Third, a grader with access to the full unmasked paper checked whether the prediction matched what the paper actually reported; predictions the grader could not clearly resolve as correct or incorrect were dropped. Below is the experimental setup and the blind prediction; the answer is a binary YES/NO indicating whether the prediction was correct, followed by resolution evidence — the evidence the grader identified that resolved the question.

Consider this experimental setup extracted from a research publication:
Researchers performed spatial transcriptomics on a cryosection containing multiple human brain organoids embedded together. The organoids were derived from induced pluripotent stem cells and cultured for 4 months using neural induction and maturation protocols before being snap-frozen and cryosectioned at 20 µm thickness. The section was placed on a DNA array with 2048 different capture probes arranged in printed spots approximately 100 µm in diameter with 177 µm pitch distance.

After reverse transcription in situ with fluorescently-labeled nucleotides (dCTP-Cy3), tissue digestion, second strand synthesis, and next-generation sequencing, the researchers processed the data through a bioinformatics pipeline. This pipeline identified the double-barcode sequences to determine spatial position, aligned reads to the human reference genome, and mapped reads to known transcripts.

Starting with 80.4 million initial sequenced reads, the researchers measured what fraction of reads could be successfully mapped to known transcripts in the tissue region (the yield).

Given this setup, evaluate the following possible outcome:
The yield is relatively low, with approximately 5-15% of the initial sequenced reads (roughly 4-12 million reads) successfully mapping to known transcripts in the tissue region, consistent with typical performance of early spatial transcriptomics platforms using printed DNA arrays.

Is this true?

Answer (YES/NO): YES